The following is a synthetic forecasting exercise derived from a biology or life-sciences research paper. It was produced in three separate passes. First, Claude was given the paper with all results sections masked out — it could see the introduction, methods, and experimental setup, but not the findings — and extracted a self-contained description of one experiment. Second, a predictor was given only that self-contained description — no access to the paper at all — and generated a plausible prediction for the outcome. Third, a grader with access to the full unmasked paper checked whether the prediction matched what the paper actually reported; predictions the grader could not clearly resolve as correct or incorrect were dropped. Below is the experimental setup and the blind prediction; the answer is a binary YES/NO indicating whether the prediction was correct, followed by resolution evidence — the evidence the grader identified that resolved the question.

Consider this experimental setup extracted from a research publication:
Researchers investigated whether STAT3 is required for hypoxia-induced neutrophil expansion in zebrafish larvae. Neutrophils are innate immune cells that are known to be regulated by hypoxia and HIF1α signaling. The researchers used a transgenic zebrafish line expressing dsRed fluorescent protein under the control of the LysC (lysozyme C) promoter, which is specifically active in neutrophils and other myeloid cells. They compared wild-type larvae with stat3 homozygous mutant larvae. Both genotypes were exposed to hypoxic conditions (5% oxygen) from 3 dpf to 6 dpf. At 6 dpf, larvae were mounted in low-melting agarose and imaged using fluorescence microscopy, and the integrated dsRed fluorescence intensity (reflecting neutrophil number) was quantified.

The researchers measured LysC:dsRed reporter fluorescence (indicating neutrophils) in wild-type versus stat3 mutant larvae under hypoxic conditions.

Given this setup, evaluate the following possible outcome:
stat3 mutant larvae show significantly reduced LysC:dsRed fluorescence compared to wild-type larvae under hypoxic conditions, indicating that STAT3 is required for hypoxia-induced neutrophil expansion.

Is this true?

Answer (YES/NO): NO